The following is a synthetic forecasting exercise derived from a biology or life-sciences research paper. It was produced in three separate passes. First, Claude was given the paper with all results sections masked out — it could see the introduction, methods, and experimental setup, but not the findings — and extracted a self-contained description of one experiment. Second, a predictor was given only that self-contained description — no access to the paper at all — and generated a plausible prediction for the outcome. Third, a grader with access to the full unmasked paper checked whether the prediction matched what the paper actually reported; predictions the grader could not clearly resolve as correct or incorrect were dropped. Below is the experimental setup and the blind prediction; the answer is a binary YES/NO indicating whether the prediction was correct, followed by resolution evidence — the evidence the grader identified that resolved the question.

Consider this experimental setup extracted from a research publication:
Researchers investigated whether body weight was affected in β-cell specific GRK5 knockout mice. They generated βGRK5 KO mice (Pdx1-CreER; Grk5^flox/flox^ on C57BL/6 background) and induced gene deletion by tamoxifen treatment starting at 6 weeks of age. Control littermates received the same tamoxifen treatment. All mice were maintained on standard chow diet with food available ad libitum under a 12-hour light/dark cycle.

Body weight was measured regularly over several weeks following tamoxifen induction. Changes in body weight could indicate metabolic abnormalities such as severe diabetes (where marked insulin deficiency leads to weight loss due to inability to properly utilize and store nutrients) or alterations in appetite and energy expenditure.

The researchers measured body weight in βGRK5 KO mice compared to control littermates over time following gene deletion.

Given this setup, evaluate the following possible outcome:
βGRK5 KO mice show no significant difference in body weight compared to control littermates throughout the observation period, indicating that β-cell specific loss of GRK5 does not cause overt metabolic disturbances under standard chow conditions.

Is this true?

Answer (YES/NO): YES